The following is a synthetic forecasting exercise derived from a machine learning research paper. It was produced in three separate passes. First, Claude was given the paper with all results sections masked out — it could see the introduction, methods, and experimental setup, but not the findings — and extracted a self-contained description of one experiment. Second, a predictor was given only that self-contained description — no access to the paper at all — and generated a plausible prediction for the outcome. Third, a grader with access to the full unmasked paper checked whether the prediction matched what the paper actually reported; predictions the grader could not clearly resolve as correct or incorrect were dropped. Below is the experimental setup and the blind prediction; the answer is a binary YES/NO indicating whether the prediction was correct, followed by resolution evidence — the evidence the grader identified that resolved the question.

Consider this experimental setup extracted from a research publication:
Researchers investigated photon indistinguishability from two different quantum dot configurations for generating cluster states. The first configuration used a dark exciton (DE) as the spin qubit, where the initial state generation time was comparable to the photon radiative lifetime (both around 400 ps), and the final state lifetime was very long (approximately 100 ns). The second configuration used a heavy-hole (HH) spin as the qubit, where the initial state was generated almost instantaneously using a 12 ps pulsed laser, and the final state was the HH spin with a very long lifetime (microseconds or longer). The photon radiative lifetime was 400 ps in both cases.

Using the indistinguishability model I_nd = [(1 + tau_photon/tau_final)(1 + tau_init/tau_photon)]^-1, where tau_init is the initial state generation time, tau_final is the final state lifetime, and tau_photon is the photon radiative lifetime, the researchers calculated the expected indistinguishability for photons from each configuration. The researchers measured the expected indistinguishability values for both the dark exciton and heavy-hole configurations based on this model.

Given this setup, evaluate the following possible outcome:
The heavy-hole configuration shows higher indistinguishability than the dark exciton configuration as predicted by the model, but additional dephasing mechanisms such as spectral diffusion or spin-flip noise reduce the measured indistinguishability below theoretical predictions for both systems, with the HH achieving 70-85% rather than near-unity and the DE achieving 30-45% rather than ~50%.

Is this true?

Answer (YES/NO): NO